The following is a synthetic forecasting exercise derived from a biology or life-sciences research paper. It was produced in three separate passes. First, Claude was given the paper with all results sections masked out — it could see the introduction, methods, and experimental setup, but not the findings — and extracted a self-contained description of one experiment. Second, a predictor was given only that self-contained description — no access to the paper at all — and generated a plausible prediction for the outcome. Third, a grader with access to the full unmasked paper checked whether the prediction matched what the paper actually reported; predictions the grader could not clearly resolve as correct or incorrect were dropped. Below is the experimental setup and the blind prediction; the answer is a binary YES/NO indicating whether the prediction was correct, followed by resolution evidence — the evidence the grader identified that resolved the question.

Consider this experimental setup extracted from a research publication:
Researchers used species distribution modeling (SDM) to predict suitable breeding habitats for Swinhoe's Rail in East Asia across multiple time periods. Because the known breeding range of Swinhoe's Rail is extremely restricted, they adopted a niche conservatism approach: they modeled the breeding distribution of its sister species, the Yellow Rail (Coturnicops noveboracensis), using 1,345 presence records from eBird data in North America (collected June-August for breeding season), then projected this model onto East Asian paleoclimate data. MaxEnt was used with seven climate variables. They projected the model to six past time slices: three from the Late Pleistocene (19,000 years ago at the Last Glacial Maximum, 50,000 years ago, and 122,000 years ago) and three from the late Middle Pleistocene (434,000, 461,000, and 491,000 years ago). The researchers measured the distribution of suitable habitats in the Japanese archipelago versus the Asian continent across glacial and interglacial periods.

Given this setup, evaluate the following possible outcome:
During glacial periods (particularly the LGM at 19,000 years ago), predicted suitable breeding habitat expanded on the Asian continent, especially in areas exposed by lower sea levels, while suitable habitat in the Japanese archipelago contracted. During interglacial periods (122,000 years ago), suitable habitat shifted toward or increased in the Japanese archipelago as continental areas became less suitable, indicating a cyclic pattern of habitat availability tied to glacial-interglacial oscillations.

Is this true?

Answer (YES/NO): NO